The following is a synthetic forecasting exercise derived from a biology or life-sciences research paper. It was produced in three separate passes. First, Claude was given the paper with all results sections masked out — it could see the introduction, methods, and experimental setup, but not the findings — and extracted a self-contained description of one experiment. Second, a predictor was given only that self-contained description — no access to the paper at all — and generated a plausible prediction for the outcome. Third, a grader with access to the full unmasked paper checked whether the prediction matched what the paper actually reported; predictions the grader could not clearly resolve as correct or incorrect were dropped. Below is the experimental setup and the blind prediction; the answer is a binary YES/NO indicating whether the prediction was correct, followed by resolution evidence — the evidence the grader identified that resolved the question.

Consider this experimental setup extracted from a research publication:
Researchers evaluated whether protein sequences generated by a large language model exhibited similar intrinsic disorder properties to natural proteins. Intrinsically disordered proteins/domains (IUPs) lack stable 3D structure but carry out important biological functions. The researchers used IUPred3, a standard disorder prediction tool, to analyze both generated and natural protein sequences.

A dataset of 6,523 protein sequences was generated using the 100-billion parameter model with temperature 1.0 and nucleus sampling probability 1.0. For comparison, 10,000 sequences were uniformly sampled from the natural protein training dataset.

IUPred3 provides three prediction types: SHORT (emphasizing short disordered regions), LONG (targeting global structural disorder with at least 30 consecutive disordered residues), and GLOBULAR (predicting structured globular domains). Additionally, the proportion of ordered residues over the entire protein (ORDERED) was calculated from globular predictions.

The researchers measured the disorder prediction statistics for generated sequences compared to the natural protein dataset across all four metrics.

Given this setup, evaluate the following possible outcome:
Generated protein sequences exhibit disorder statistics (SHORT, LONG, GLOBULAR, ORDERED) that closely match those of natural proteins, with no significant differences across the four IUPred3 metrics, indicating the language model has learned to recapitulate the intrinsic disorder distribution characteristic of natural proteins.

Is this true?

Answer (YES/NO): YES